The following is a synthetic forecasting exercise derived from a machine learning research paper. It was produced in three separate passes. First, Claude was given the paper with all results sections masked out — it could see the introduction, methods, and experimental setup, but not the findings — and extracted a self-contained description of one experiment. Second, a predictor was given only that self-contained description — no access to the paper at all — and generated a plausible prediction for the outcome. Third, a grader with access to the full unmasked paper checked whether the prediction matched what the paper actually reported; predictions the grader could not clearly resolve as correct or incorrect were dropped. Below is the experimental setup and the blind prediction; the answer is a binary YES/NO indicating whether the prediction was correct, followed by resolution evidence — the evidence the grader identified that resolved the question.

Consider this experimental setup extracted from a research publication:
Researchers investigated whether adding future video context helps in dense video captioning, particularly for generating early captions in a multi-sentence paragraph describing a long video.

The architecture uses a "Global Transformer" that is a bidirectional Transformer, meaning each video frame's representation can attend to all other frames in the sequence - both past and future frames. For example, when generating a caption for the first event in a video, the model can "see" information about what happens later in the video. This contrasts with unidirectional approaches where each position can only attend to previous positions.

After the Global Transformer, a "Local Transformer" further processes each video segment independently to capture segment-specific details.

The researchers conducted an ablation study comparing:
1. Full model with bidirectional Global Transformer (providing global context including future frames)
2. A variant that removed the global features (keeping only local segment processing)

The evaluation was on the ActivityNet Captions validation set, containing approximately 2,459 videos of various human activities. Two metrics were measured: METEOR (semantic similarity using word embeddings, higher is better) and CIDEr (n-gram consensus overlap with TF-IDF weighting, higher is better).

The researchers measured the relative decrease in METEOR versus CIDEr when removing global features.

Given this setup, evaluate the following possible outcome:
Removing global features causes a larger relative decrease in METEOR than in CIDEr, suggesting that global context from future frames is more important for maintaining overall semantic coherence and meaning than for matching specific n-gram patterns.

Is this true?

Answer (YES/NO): YES